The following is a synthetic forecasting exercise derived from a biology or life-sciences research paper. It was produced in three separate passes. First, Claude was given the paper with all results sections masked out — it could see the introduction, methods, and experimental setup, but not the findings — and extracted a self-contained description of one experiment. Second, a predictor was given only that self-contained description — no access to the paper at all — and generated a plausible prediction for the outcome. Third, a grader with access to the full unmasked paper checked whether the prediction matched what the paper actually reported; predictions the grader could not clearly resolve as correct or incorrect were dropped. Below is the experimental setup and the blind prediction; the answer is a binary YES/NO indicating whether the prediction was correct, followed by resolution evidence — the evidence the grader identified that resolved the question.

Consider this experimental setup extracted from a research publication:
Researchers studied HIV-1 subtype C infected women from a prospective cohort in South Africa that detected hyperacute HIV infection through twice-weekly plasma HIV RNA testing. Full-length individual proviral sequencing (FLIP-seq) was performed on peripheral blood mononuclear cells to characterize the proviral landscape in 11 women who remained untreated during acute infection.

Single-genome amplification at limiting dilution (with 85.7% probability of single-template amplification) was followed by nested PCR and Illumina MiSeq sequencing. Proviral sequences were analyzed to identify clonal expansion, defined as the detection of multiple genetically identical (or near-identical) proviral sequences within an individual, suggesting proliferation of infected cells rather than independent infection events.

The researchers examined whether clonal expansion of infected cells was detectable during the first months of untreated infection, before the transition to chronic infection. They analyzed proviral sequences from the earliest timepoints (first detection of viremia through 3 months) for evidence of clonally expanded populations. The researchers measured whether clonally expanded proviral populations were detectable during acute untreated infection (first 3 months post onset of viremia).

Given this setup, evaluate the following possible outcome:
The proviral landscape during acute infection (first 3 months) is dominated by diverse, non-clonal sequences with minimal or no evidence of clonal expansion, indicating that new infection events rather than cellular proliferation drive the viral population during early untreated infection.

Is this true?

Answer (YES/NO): NO